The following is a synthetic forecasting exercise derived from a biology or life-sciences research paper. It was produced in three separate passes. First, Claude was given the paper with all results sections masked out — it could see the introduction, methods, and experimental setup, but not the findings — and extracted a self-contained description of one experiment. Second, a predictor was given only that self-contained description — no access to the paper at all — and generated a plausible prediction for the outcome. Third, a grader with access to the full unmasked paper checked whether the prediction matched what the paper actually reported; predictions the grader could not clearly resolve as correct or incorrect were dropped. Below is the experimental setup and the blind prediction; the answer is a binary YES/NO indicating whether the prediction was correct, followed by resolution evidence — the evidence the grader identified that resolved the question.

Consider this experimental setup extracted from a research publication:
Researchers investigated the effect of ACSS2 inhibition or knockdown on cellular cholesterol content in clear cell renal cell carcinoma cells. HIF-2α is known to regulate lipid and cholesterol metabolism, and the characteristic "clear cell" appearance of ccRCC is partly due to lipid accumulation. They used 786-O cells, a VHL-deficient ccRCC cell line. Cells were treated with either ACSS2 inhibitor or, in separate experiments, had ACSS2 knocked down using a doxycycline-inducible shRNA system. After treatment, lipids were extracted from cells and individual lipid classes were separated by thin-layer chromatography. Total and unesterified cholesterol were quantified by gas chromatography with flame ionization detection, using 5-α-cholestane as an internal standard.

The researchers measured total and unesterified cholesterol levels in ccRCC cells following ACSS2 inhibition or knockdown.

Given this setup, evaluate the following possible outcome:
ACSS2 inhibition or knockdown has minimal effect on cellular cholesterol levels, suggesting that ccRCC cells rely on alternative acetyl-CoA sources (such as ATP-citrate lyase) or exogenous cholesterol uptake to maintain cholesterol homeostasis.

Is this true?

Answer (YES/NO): NO